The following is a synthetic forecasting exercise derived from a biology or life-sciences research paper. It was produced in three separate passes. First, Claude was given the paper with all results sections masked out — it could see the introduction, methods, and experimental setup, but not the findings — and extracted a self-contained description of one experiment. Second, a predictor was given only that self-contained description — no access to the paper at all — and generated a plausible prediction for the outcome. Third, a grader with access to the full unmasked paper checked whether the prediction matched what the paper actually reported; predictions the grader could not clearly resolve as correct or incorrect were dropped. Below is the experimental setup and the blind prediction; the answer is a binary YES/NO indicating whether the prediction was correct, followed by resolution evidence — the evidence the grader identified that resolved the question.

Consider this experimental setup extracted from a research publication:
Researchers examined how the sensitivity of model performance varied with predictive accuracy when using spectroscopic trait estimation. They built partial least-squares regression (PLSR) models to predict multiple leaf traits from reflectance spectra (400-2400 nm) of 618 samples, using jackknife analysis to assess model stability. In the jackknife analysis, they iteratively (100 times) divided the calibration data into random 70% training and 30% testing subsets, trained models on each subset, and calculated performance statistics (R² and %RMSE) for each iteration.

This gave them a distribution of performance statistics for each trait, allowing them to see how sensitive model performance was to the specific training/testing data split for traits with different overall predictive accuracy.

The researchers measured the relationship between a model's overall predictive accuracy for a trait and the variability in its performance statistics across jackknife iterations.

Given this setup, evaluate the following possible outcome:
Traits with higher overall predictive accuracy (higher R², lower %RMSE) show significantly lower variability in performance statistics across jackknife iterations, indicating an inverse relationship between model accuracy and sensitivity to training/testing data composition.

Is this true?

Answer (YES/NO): YES